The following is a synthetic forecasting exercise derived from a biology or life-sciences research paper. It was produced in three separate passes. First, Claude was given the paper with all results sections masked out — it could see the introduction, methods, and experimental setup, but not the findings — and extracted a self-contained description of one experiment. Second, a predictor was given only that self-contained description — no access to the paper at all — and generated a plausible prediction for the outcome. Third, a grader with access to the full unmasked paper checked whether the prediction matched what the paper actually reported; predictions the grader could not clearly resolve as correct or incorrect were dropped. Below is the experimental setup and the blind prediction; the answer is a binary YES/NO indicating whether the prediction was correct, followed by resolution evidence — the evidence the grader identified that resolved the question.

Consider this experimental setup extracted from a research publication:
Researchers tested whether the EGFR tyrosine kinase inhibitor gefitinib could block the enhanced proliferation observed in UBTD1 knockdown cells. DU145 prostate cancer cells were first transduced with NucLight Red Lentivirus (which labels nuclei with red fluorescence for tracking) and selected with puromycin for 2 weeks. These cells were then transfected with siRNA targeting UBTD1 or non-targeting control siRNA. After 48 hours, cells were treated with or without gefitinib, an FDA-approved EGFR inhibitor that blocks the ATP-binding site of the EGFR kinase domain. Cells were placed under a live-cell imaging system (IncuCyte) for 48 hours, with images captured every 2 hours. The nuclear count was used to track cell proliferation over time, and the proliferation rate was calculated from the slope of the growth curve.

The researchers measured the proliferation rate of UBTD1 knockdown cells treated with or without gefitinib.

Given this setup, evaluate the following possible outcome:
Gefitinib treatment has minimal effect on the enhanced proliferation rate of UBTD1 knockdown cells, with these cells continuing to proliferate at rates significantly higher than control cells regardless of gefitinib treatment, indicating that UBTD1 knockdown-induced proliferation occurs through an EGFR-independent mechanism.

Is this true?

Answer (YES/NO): NO